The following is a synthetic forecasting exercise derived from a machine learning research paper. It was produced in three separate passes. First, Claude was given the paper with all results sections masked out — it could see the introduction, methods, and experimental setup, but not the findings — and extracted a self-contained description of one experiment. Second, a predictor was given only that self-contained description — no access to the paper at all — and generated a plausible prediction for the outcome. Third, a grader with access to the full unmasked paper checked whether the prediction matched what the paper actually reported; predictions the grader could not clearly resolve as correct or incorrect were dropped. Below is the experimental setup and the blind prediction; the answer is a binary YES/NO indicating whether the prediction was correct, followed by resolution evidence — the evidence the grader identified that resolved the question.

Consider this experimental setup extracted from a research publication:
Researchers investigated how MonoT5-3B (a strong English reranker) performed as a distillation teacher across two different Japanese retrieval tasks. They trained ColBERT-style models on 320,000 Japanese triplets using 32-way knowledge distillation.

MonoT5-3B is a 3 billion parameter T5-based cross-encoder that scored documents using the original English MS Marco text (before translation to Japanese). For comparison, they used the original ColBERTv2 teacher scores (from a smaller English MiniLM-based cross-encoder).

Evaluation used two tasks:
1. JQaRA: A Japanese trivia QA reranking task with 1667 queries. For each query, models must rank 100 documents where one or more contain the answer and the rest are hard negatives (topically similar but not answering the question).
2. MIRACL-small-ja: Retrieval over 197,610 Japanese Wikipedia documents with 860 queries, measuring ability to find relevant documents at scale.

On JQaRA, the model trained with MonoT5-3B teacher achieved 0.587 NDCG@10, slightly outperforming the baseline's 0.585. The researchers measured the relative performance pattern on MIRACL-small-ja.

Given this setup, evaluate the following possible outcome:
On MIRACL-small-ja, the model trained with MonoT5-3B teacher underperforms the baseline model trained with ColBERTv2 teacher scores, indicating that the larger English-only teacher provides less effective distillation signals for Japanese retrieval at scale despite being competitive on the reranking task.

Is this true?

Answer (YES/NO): YES